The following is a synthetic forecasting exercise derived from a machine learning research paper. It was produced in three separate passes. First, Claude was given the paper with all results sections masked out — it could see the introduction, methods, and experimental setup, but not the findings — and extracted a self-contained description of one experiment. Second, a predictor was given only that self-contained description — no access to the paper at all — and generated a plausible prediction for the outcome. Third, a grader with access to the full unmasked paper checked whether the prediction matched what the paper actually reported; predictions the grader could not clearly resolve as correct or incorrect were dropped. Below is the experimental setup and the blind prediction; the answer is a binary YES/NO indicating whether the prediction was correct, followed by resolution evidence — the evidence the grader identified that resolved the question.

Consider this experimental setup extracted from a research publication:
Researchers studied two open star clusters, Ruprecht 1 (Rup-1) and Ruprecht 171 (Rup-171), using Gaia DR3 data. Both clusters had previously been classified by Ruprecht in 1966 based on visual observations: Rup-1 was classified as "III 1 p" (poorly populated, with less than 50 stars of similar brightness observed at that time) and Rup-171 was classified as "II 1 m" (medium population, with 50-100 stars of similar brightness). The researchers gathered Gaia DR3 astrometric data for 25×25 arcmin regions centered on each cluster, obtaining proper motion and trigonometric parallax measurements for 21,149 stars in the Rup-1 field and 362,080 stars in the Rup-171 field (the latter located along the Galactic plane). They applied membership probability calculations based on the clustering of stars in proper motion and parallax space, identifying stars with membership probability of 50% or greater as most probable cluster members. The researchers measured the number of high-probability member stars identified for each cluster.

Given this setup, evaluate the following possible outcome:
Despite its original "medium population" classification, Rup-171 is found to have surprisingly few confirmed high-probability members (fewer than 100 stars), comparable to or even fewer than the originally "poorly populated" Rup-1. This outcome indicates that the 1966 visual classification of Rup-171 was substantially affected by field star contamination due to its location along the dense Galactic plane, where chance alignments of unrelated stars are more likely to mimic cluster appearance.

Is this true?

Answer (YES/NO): NO